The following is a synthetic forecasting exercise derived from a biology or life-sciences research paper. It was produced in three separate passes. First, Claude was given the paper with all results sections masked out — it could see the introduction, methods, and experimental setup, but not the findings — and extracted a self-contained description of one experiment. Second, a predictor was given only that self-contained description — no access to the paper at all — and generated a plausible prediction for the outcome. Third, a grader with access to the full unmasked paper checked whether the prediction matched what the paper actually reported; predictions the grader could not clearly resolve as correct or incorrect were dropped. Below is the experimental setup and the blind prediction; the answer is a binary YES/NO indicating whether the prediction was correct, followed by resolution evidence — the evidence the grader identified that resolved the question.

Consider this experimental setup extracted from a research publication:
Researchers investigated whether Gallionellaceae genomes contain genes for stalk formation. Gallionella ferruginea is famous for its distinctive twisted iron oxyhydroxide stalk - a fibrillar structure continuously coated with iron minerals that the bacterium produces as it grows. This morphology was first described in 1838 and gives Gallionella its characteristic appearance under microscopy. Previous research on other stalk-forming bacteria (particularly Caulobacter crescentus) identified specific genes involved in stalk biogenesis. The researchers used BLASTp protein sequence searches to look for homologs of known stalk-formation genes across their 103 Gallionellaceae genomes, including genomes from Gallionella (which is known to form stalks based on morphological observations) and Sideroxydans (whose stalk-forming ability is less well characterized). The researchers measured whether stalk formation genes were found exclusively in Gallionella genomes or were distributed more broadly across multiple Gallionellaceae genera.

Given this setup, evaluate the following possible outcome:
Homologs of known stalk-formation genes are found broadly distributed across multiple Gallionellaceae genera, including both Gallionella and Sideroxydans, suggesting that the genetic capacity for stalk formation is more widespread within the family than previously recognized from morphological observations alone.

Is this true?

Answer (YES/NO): NO